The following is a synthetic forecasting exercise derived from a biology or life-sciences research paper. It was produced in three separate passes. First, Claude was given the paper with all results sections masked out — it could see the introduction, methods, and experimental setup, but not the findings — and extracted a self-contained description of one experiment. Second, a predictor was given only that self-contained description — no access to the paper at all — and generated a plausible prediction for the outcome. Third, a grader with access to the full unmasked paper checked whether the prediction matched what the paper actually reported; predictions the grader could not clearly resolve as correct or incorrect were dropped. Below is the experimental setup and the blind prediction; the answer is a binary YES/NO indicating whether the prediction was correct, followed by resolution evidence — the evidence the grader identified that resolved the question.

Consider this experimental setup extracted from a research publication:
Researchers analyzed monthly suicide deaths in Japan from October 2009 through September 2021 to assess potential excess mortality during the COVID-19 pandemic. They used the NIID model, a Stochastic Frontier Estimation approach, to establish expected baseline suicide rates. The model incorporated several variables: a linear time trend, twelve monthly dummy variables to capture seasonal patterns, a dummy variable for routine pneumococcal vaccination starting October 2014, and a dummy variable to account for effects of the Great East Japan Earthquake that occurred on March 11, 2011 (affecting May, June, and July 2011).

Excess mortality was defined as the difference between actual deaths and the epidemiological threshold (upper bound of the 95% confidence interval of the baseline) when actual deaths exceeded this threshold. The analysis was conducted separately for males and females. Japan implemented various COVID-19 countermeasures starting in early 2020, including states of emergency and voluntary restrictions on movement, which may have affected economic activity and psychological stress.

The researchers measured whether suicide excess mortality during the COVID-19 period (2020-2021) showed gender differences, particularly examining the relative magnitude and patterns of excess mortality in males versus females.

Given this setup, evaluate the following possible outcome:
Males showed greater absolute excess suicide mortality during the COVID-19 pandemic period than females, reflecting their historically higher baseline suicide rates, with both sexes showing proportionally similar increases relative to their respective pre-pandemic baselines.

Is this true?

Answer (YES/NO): NO